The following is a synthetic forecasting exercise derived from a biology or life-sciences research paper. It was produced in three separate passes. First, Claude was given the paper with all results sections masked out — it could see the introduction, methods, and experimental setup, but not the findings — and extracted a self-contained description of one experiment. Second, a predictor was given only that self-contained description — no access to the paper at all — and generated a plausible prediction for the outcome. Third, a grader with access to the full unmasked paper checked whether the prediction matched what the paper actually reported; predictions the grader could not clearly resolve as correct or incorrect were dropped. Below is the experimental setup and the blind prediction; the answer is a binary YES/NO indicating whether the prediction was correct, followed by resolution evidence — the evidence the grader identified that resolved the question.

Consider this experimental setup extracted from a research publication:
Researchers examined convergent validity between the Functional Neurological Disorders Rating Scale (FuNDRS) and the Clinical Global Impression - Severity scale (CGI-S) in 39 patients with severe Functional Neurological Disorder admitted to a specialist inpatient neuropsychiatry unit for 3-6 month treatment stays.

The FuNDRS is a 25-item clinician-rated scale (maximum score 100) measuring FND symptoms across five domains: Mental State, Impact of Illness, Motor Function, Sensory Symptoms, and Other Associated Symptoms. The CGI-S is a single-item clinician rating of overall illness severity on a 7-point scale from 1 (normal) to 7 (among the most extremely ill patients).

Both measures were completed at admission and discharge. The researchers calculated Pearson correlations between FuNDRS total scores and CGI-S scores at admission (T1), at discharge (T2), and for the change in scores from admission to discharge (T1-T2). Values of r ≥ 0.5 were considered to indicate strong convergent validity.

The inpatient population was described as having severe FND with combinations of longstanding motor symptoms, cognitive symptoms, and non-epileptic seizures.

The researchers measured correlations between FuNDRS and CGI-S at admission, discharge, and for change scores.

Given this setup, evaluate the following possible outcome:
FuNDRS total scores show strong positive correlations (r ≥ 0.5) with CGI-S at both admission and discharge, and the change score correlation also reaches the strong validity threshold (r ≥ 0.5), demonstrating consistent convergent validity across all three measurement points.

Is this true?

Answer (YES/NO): NO